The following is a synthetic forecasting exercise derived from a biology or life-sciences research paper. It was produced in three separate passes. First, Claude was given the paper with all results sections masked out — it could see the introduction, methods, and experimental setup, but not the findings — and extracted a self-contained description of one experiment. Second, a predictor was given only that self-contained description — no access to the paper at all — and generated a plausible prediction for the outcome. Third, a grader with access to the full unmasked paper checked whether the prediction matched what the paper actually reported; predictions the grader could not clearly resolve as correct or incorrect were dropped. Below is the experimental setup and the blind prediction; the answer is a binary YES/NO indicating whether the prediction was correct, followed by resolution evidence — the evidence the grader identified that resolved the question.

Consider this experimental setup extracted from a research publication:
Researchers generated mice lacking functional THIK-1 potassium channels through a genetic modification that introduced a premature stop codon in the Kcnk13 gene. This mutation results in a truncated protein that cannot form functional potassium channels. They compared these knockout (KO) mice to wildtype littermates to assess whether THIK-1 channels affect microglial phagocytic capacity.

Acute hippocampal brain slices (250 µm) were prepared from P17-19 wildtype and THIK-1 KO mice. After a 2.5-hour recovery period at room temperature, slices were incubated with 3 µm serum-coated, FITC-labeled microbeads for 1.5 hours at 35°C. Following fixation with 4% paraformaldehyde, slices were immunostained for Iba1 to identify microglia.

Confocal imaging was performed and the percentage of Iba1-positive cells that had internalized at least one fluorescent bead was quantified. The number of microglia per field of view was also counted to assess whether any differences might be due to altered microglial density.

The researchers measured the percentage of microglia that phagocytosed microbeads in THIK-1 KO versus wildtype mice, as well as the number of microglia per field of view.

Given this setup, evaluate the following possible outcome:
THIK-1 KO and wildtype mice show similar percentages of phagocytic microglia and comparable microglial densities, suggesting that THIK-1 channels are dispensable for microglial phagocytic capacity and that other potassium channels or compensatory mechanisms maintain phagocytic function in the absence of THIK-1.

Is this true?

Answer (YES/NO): NO